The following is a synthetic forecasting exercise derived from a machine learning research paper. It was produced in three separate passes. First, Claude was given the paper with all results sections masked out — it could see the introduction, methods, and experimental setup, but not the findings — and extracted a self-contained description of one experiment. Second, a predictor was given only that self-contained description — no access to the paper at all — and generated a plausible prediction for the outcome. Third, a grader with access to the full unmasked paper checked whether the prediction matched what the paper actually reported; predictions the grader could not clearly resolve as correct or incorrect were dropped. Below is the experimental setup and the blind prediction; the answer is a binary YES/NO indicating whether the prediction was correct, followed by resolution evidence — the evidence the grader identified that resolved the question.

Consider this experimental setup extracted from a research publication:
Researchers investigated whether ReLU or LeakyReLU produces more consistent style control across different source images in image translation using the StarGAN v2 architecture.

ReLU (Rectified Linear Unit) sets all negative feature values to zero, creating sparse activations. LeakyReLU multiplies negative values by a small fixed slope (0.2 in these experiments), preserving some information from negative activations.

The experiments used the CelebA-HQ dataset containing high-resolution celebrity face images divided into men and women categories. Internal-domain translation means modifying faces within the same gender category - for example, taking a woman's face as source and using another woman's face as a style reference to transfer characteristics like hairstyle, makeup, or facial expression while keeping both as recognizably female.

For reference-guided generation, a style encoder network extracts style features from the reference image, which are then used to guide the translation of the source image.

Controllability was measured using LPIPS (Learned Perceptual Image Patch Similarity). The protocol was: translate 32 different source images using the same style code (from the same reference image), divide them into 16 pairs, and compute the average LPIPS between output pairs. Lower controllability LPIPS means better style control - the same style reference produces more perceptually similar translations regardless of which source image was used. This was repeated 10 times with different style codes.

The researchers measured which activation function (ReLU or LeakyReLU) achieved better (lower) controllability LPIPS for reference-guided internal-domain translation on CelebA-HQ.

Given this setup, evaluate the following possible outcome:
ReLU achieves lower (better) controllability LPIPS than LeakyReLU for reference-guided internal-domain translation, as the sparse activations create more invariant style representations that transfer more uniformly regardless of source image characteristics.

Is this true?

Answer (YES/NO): YES